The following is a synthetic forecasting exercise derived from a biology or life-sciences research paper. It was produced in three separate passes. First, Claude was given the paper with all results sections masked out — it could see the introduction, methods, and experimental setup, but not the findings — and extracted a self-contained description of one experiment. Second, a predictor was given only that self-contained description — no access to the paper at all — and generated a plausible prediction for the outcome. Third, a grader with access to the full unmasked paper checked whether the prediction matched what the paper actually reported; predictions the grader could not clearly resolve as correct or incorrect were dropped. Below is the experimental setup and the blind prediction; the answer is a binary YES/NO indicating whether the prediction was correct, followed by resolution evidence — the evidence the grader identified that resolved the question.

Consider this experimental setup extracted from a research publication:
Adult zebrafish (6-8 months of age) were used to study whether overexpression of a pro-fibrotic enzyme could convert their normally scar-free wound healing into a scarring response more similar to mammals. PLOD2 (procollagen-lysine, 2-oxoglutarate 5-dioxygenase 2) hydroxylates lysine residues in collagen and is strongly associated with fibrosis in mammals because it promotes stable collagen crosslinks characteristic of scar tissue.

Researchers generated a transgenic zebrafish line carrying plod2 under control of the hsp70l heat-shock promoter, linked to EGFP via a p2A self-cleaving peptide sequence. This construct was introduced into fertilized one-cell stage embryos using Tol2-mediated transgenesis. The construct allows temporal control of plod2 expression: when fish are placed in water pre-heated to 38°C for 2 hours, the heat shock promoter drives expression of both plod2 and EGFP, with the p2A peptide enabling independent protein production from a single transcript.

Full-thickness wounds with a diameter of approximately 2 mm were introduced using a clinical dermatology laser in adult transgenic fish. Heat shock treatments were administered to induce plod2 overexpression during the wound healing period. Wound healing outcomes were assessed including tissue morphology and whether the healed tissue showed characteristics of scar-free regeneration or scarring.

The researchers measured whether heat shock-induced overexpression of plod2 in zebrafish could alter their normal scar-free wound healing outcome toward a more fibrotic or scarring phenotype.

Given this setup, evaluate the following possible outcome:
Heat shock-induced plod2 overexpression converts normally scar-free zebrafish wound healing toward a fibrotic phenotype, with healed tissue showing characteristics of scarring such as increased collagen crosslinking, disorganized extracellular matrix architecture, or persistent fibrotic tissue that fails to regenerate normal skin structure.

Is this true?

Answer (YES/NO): NO